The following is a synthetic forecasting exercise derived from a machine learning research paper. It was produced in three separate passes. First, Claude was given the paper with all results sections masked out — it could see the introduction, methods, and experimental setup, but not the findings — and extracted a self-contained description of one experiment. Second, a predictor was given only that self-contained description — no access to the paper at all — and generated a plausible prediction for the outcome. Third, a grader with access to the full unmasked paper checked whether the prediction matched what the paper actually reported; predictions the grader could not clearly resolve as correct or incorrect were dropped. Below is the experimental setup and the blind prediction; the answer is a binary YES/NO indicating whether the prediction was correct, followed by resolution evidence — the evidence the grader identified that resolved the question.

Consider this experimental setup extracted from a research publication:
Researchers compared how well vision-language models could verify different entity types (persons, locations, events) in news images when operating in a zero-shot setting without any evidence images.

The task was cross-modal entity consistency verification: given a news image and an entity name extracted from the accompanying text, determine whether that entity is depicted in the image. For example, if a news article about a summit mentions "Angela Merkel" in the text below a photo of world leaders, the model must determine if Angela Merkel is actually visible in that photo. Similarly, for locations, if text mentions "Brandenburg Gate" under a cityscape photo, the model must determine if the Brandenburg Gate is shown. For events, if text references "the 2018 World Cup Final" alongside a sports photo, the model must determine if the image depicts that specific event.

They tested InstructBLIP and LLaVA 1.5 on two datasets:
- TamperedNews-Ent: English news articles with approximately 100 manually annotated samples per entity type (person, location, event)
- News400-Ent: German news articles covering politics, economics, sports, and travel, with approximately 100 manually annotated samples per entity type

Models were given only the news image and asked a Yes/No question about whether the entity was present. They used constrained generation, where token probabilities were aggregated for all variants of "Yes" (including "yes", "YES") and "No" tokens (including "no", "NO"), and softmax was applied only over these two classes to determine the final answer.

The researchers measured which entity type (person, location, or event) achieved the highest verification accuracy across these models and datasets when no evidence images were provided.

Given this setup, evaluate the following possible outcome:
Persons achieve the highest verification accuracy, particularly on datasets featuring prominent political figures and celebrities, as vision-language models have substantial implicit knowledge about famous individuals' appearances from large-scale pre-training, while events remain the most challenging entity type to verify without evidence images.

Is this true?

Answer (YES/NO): NO